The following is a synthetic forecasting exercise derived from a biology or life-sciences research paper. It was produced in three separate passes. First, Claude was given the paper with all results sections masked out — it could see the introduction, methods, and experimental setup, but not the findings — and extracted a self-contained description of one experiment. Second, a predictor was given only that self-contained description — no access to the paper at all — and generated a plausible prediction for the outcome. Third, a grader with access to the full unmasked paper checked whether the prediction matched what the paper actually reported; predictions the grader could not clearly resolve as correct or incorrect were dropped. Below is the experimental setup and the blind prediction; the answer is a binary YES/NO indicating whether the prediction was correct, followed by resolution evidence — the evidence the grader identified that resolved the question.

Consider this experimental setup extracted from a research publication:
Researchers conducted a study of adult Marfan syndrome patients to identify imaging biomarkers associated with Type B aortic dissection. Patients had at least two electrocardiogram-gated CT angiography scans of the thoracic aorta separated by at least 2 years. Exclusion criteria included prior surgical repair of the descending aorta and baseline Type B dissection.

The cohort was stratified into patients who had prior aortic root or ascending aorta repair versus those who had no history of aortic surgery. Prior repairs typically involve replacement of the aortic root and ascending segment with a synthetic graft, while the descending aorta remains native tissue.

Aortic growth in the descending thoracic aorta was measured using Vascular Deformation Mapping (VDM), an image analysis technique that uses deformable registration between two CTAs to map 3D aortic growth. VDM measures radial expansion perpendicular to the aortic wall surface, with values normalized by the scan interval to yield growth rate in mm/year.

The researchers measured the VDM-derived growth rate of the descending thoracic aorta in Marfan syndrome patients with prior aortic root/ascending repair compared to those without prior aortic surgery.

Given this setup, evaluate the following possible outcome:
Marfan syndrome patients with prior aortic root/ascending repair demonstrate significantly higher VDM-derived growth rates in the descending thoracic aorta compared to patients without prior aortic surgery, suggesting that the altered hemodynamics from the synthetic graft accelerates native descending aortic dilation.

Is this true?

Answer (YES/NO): YES